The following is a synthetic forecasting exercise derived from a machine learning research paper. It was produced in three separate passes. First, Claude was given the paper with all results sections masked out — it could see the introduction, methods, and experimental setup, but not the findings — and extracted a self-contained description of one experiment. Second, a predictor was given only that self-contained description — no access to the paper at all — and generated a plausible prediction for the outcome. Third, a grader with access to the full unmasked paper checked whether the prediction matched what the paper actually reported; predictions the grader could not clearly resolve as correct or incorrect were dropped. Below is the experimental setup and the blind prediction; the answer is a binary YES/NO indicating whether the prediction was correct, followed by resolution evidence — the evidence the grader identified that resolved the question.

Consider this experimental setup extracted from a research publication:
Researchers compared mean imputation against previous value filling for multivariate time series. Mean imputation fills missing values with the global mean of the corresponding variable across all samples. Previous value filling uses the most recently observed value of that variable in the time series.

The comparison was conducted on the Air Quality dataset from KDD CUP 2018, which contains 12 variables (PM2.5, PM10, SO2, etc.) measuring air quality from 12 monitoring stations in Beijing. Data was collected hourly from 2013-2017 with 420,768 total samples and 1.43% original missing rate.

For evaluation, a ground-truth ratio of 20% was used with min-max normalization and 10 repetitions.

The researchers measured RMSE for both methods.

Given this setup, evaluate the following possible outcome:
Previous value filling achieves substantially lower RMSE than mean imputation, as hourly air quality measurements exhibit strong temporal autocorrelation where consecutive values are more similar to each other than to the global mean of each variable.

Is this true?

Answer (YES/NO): YES